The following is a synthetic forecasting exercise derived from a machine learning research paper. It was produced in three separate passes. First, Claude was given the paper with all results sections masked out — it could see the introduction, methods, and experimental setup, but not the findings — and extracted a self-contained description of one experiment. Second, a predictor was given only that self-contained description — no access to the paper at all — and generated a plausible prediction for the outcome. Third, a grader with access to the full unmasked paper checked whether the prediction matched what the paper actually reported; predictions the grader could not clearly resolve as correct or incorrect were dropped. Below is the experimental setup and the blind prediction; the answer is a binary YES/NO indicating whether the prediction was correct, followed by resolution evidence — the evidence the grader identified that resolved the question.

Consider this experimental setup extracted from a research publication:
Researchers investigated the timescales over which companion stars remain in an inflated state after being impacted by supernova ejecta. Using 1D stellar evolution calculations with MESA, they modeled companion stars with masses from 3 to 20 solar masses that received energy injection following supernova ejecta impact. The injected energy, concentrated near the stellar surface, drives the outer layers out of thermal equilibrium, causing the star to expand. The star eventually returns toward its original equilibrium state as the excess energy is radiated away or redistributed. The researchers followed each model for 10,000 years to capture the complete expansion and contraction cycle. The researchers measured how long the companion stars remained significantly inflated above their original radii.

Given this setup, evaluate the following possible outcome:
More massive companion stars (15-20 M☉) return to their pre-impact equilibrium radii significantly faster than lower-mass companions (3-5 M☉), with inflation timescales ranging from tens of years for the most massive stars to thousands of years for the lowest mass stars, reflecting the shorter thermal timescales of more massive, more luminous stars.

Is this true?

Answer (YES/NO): NO